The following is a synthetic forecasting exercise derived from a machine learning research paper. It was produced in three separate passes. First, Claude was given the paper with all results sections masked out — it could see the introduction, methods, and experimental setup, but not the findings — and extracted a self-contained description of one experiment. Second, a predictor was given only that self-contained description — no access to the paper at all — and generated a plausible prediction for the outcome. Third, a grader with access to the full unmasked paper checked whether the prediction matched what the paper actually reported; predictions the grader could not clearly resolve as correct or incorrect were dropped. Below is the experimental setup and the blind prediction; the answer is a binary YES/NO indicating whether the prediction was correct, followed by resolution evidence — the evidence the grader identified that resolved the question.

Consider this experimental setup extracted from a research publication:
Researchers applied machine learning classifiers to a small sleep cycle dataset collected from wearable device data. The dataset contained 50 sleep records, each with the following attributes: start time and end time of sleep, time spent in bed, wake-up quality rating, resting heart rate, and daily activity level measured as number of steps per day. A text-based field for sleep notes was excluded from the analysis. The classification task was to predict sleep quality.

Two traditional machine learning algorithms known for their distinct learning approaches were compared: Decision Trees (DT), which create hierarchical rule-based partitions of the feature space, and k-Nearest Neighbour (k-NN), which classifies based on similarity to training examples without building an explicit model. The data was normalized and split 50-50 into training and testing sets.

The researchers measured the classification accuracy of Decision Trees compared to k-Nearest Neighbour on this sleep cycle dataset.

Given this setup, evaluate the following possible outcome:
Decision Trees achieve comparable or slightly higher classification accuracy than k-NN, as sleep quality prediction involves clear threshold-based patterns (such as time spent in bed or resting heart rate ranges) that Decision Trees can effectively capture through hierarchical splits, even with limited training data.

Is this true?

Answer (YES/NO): NO